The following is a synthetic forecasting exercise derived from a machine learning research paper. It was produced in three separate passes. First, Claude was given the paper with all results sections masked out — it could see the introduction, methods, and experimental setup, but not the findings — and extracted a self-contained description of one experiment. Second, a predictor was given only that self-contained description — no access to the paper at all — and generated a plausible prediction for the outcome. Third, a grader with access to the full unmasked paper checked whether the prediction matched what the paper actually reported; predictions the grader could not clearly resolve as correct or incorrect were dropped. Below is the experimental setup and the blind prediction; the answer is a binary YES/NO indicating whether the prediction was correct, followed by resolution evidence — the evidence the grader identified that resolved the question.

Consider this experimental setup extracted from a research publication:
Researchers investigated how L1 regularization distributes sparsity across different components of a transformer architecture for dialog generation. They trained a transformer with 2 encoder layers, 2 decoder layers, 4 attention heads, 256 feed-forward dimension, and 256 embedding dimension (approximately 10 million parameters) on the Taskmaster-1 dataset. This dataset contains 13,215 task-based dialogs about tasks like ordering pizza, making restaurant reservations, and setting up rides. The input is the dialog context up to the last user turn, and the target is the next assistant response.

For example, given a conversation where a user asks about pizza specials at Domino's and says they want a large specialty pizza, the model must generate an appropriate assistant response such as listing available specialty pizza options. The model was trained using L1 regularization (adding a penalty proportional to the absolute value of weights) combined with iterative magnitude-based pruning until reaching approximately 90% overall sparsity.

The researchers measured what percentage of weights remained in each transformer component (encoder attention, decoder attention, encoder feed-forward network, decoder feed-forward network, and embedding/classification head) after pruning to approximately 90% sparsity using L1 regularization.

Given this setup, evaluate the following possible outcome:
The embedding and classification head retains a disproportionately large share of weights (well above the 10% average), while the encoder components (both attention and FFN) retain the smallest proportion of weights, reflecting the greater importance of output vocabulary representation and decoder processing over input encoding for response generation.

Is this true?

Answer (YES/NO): YES